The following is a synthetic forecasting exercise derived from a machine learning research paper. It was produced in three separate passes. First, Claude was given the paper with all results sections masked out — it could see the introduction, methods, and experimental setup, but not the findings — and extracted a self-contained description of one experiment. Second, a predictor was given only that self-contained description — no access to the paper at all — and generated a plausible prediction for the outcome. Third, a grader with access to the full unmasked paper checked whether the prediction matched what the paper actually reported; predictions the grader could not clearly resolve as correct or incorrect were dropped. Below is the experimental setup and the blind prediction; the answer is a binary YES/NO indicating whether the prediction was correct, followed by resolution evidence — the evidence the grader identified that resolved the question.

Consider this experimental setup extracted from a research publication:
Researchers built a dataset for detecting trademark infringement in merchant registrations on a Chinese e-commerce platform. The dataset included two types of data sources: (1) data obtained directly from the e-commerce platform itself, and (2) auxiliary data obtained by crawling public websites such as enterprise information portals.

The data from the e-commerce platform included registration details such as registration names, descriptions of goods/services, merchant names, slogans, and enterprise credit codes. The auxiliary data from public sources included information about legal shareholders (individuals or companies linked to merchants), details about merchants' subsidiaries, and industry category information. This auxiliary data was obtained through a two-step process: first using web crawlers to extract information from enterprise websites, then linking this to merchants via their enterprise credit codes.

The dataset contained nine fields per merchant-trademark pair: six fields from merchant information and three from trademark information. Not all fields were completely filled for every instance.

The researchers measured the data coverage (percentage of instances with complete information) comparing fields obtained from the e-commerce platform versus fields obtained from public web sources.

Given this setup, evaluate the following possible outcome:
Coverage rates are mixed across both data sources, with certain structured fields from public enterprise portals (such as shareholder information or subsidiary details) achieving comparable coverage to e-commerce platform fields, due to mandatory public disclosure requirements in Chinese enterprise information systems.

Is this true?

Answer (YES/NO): NO